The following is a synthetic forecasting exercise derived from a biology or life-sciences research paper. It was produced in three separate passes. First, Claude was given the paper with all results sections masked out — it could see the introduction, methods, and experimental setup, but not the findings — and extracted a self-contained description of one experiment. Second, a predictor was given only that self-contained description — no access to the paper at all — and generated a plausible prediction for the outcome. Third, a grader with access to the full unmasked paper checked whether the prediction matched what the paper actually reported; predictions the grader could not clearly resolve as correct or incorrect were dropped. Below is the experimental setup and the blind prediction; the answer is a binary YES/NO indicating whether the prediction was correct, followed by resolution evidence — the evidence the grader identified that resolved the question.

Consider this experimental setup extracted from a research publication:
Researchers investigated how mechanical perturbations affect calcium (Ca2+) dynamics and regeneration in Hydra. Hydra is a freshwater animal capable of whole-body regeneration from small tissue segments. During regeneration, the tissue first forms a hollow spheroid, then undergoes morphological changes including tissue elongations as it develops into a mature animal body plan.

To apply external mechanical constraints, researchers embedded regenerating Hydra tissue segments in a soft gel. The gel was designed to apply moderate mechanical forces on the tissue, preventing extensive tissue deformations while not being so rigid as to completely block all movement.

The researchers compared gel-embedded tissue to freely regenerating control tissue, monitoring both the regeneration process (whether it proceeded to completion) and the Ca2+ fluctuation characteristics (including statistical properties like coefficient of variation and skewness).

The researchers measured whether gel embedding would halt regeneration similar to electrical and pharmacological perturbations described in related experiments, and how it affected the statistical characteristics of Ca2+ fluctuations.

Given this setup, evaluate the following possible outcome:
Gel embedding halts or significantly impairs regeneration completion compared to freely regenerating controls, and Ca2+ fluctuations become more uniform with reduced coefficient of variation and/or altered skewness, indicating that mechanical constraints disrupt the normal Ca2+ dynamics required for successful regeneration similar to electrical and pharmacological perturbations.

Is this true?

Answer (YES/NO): NO